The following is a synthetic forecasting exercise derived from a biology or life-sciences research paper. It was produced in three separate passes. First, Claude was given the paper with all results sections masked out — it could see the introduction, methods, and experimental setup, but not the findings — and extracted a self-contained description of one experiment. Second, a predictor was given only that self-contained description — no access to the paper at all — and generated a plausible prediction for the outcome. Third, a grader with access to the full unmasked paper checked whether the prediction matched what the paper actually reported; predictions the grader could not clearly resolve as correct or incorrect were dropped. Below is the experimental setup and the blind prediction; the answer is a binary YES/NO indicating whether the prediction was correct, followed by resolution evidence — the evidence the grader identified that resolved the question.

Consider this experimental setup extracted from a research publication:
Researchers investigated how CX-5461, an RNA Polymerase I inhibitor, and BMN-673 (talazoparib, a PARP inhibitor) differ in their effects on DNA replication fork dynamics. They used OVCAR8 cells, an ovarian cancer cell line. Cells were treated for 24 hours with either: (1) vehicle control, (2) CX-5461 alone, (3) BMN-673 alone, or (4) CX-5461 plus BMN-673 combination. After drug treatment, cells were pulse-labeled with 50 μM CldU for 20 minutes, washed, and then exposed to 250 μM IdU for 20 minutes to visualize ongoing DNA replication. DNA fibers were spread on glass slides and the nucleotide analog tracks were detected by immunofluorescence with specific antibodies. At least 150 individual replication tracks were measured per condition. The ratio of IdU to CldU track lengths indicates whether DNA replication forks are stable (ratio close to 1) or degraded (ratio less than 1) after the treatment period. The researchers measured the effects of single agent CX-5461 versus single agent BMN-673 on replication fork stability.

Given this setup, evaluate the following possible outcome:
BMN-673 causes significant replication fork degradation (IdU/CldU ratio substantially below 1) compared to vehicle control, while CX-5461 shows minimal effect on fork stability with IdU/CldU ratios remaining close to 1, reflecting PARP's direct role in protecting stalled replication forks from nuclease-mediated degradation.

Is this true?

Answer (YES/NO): NO